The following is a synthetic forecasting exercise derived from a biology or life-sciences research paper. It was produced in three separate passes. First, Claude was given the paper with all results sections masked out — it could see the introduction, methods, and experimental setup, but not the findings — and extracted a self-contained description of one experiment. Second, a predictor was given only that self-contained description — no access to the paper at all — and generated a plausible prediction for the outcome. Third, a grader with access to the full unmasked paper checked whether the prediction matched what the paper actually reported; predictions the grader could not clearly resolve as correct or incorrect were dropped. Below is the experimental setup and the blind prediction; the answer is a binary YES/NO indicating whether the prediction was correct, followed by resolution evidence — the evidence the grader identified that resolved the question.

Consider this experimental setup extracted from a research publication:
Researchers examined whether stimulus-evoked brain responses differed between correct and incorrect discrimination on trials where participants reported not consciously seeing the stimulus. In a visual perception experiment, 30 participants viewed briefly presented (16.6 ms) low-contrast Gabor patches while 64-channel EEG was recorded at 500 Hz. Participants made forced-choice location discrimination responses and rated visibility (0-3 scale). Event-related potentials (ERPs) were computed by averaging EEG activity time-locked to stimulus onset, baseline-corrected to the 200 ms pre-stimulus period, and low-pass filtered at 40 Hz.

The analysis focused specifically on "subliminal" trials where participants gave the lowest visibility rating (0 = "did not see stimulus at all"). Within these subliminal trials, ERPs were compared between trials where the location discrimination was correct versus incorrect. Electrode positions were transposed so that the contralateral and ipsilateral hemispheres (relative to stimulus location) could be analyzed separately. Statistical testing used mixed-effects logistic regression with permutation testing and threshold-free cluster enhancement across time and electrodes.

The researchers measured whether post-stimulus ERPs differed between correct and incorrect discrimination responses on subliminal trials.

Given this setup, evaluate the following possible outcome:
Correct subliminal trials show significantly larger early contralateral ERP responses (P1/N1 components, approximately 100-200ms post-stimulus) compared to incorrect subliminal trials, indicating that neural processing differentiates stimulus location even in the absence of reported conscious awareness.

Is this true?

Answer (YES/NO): NO